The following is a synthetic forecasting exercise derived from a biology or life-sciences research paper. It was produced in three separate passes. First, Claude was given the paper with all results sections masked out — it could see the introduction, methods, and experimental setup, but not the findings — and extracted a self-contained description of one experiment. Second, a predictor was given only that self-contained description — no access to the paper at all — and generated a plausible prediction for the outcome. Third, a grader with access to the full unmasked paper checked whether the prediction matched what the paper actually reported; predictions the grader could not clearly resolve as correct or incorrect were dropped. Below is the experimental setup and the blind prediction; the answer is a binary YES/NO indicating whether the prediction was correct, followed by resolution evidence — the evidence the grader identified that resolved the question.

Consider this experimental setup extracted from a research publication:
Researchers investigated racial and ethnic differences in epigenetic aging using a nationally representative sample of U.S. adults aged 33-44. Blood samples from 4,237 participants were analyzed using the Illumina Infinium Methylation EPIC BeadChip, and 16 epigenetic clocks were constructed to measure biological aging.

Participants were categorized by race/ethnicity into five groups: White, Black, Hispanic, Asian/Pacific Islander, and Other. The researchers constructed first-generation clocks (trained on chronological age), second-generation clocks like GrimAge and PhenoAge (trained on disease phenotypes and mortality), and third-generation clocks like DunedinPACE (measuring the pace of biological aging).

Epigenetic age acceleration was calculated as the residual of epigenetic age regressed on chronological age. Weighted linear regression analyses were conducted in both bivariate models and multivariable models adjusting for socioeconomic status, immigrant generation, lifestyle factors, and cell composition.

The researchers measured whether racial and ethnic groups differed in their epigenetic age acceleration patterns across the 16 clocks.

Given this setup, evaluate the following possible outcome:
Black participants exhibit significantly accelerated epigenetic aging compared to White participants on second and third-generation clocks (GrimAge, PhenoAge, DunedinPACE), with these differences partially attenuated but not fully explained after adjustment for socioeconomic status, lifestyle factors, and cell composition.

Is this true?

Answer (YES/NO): NO